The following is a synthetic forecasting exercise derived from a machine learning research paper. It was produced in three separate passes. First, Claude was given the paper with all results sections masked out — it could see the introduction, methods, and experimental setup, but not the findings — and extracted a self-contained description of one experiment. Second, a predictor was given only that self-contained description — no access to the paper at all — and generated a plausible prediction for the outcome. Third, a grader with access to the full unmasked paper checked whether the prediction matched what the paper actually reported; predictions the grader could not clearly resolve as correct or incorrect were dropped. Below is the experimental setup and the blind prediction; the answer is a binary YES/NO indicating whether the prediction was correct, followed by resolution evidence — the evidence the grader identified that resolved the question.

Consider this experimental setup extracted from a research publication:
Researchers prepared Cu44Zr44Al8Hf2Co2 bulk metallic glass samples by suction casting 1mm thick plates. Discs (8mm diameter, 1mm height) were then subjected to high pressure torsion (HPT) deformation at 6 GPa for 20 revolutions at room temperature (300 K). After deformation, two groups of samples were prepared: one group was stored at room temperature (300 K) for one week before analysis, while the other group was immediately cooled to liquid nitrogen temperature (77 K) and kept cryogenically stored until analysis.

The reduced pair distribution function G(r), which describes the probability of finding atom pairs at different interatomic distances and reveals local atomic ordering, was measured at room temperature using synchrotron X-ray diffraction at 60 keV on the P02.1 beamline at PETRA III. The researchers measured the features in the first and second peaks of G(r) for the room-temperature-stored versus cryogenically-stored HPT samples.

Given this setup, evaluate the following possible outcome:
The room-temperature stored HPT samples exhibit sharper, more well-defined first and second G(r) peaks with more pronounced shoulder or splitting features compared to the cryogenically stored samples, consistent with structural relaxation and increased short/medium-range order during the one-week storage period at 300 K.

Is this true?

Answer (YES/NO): NO